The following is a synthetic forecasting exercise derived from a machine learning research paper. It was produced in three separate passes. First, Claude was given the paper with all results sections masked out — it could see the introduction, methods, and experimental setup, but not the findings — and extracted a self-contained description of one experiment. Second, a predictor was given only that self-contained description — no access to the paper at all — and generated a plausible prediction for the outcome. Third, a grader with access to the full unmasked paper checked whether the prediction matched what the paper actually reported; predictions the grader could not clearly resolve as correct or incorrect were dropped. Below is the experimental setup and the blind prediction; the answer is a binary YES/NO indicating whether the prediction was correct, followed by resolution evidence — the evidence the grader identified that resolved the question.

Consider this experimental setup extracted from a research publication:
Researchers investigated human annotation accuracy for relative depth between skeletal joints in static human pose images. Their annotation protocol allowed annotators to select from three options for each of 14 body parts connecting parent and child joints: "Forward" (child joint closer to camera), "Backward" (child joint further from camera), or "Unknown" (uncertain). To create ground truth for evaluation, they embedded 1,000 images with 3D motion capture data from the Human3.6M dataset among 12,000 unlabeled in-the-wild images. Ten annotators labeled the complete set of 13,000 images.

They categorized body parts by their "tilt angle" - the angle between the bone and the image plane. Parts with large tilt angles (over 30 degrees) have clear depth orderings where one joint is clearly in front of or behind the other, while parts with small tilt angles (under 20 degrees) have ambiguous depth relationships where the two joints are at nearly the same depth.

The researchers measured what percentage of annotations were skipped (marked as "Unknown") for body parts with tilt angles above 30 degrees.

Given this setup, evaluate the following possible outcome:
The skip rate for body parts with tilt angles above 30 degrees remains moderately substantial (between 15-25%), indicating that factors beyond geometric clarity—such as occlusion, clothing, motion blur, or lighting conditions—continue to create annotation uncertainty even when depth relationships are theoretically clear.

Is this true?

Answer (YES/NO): NO